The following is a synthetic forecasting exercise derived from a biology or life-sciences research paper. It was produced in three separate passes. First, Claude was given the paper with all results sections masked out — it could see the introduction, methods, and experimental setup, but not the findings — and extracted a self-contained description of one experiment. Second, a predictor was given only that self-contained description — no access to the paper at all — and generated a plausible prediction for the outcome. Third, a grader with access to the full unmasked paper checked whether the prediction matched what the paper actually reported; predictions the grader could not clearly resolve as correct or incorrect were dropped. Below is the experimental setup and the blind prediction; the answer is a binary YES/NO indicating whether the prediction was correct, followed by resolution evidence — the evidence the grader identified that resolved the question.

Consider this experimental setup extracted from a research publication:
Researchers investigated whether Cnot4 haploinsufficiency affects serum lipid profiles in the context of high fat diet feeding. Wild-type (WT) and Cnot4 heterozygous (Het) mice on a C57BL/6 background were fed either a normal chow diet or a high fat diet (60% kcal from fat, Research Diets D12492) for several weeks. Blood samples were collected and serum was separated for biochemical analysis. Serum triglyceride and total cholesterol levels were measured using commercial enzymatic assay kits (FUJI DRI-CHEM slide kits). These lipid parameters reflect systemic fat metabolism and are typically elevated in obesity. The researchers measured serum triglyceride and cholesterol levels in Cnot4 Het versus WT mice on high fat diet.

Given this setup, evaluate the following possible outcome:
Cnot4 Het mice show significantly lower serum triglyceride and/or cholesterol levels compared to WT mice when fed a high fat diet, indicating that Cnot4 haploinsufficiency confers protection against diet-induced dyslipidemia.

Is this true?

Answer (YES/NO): NO